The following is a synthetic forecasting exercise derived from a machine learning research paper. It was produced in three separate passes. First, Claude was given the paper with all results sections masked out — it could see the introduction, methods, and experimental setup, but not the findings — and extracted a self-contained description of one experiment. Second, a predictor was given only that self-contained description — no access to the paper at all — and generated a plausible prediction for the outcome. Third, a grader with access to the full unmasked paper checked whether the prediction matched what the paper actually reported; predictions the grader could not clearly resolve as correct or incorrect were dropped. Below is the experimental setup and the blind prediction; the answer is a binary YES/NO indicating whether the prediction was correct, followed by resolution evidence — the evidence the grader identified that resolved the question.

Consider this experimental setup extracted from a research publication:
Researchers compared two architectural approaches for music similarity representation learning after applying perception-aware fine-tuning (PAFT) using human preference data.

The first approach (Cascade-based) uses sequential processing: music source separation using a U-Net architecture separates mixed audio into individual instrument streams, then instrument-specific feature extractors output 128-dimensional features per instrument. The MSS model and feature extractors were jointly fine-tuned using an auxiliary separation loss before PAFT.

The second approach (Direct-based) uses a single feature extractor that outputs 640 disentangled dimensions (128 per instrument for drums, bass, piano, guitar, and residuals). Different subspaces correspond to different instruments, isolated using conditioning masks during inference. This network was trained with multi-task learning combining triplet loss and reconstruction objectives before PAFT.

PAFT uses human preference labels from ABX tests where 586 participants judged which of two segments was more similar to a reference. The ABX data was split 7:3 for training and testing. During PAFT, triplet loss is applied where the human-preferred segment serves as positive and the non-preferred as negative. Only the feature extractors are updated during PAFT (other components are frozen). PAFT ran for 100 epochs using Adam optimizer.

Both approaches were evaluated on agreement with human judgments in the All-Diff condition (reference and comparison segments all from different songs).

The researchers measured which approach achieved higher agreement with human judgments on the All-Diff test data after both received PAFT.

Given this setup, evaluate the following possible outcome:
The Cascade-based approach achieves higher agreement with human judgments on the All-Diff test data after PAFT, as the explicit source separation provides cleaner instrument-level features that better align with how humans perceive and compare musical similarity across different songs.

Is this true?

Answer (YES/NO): YES